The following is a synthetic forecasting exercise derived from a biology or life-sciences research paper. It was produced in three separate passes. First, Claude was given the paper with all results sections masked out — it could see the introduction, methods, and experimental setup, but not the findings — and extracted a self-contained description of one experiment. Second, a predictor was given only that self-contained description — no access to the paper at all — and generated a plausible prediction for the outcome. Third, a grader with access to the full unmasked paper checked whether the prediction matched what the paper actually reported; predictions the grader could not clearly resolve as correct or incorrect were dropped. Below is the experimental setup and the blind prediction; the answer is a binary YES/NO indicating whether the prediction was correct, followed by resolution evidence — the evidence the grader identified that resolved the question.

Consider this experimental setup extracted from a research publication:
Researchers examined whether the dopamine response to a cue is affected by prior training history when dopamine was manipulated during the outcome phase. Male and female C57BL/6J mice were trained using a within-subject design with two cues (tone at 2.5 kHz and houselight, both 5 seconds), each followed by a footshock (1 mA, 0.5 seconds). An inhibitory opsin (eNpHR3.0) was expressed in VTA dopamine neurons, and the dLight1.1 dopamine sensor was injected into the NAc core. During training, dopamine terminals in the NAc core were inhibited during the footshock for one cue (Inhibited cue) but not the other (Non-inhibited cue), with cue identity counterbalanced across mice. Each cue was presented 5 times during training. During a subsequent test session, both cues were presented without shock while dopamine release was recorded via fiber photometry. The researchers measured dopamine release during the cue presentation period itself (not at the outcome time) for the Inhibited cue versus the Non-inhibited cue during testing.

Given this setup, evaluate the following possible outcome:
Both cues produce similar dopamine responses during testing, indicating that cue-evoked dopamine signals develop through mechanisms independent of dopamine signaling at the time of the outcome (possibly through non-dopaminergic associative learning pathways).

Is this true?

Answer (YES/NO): YES